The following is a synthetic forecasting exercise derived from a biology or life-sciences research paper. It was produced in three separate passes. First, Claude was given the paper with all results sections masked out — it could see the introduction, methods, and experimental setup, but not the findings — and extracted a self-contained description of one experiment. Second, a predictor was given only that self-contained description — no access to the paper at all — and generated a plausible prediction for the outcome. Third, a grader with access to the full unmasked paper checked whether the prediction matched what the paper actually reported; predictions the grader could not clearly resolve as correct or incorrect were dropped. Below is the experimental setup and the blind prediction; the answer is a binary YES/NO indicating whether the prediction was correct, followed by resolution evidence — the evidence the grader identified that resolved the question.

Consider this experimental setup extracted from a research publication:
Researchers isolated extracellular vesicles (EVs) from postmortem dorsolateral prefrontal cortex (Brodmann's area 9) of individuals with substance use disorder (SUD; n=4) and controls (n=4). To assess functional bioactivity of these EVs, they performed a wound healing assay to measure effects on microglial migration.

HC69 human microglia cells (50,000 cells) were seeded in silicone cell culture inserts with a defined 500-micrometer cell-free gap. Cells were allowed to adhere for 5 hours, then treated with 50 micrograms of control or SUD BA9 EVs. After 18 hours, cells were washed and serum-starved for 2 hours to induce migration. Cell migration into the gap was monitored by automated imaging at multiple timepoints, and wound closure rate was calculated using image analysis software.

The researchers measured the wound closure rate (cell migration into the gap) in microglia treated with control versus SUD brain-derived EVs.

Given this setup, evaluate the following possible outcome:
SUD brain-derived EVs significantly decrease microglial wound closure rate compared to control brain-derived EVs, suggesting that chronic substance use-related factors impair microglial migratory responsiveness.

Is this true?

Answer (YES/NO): NO